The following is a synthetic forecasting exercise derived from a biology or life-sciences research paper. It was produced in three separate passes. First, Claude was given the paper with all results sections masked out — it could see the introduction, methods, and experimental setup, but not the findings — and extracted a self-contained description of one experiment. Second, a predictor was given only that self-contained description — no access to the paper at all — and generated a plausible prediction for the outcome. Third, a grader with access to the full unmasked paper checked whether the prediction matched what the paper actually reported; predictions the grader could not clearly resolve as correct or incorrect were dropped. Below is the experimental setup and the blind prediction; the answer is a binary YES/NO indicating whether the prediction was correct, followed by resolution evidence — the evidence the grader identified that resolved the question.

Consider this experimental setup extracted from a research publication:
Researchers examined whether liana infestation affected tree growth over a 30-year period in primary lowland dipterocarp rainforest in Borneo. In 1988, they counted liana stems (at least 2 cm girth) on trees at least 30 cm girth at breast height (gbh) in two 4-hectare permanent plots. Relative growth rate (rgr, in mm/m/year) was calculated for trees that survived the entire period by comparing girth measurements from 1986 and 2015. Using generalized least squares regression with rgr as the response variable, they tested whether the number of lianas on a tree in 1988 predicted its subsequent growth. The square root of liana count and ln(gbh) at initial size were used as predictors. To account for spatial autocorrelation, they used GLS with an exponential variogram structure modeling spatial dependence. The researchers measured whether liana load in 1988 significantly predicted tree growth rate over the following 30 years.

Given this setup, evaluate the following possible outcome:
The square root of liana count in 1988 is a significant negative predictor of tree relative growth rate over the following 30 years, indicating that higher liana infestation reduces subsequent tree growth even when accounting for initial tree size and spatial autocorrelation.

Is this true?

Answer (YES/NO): YES